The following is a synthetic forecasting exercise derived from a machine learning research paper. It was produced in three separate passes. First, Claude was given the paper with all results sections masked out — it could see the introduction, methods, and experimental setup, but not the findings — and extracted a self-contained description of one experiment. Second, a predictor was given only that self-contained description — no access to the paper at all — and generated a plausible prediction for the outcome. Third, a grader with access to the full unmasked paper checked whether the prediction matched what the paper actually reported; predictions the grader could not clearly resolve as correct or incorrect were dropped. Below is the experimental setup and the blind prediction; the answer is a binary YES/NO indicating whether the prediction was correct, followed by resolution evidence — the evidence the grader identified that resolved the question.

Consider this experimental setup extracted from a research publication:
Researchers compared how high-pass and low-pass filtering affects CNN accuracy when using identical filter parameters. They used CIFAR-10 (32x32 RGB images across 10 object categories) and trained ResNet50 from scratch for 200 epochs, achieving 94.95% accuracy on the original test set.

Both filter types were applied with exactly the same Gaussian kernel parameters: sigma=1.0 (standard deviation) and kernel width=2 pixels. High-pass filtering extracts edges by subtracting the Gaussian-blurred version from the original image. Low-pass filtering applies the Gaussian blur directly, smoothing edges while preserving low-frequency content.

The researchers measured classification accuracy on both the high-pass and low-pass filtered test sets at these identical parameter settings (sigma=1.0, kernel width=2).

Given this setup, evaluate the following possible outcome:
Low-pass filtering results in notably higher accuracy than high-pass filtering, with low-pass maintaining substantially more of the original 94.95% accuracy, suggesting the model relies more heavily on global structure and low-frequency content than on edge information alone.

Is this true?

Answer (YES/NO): NO